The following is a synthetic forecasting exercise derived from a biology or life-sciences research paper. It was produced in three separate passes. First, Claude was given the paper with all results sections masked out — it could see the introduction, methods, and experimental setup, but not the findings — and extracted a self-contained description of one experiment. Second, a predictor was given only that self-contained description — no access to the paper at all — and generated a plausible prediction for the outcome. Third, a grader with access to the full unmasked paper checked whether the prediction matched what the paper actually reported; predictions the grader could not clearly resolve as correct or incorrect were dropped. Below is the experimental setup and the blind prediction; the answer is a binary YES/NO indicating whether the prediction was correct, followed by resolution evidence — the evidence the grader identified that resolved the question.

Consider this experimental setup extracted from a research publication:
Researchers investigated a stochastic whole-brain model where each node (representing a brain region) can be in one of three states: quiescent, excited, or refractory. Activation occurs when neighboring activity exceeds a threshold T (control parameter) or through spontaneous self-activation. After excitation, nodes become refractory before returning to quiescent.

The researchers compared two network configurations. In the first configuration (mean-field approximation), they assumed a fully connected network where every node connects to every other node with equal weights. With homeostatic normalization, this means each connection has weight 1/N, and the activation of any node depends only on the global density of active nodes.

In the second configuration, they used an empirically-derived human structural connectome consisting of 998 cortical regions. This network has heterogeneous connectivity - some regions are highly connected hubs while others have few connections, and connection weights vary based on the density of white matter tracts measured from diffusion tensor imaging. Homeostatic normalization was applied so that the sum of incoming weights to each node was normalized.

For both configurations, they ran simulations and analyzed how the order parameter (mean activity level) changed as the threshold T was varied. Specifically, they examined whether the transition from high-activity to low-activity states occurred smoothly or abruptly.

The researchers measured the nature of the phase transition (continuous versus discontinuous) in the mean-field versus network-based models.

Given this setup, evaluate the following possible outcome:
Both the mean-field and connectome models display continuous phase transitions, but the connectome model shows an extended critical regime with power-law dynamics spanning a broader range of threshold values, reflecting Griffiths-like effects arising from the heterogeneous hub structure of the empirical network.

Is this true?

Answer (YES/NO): NO